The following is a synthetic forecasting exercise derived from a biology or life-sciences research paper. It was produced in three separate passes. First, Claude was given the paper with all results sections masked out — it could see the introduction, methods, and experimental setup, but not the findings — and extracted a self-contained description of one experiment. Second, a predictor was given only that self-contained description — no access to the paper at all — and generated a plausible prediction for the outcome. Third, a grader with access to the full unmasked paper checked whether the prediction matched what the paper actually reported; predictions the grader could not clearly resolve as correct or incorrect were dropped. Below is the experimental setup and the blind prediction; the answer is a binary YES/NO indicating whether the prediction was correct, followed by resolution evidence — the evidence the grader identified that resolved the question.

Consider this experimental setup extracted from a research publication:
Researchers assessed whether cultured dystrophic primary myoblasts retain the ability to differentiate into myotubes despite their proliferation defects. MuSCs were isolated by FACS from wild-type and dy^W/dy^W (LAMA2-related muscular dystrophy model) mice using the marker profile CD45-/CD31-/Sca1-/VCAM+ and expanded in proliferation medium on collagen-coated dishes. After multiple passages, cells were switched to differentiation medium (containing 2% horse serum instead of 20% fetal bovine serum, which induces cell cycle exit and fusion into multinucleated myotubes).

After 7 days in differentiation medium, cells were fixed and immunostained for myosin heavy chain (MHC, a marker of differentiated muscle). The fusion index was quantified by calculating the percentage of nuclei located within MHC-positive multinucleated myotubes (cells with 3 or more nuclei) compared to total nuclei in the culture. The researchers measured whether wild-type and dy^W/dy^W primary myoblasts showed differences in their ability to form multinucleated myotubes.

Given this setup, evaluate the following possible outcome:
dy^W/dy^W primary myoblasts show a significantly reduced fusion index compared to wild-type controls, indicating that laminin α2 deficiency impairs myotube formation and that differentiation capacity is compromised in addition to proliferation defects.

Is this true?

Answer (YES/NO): NO